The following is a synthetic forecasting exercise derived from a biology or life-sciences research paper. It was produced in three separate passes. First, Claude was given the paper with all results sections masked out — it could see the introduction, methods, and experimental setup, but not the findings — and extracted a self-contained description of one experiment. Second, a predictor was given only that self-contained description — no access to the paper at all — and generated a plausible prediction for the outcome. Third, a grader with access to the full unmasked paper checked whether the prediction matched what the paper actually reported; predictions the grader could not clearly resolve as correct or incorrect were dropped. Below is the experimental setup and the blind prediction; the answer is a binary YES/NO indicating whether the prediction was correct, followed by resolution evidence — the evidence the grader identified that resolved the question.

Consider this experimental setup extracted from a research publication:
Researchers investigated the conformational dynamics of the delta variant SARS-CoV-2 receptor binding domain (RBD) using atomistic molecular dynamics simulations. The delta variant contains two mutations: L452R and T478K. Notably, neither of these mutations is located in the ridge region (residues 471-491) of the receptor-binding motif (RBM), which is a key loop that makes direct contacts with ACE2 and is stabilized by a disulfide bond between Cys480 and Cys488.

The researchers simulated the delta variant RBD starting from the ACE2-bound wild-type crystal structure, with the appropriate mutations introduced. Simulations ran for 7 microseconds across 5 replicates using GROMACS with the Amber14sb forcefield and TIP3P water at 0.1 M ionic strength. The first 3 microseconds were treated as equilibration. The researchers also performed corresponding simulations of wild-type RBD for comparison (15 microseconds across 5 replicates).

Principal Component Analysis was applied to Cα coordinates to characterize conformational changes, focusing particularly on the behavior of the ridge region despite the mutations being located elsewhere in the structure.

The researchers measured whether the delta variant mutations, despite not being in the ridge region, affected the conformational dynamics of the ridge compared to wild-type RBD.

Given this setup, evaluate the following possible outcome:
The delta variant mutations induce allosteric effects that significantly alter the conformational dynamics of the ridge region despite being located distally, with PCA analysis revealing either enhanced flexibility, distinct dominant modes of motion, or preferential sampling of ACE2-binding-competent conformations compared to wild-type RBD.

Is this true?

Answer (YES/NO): YES